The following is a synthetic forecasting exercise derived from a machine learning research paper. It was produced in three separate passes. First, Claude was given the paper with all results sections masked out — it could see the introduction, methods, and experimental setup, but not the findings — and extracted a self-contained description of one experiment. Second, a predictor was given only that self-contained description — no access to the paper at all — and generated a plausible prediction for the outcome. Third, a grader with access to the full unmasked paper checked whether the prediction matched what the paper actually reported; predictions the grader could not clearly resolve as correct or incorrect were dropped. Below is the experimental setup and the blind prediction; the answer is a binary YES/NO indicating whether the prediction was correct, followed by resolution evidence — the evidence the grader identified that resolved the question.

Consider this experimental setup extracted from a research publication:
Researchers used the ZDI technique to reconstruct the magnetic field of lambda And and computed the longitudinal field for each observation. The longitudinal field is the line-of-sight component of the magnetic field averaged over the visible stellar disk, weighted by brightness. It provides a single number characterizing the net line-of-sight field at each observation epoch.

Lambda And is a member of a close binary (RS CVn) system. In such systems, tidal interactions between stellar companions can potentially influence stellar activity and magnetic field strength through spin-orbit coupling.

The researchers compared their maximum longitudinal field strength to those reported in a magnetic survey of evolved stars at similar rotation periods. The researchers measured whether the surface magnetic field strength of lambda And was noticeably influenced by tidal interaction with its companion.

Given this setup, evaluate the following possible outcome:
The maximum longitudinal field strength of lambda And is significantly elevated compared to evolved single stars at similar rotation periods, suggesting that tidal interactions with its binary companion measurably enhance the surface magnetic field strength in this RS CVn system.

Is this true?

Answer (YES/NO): NO